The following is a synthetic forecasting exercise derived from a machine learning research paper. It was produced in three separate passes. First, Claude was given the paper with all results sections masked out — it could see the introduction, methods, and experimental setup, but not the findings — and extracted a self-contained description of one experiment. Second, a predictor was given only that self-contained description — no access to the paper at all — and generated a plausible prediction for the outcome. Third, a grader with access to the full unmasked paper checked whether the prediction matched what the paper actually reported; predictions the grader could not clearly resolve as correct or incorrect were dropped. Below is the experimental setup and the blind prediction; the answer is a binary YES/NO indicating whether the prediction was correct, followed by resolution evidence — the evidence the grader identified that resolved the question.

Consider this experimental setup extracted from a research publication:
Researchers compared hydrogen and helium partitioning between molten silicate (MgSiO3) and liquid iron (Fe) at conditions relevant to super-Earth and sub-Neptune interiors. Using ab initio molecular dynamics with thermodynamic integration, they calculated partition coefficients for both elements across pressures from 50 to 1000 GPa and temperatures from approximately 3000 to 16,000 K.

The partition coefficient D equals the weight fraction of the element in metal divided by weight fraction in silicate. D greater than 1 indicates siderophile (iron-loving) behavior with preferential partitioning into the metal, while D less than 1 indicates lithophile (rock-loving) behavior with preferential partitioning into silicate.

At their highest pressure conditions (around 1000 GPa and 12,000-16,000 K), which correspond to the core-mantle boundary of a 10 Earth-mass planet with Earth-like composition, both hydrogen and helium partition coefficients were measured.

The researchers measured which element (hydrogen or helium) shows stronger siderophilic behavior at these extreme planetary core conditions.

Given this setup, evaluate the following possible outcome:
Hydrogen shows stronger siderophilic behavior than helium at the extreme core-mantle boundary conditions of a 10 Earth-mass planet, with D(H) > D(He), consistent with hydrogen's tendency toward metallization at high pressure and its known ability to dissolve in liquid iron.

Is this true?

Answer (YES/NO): YES